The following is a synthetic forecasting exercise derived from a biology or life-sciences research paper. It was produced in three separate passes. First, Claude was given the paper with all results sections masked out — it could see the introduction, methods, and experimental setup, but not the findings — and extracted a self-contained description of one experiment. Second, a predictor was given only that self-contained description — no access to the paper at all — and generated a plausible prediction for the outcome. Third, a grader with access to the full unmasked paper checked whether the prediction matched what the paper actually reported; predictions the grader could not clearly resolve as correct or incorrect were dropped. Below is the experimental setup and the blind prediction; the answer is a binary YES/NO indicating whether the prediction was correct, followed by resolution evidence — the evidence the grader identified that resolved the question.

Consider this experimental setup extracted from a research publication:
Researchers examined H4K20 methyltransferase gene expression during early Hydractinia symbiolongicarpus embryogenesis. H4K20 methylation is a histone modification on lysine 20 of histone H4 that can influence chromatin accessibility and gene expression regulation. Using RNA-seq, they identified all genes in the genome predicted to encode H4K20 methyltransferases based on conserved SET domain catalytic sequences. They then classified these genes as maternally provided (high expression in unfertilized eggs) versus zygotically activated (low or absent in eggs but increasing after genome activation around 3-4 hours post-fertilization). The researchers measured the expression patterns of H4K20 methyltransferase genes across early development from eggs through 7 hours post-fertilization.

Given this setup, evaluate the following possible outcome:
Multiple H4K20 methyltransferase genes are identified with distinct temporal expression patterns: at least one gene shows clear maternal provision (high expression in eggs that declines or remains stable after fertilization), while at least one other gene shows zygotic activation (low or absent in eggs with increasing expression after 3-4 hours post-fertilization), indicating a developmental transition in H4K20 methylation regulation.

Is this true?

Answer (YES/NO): YES